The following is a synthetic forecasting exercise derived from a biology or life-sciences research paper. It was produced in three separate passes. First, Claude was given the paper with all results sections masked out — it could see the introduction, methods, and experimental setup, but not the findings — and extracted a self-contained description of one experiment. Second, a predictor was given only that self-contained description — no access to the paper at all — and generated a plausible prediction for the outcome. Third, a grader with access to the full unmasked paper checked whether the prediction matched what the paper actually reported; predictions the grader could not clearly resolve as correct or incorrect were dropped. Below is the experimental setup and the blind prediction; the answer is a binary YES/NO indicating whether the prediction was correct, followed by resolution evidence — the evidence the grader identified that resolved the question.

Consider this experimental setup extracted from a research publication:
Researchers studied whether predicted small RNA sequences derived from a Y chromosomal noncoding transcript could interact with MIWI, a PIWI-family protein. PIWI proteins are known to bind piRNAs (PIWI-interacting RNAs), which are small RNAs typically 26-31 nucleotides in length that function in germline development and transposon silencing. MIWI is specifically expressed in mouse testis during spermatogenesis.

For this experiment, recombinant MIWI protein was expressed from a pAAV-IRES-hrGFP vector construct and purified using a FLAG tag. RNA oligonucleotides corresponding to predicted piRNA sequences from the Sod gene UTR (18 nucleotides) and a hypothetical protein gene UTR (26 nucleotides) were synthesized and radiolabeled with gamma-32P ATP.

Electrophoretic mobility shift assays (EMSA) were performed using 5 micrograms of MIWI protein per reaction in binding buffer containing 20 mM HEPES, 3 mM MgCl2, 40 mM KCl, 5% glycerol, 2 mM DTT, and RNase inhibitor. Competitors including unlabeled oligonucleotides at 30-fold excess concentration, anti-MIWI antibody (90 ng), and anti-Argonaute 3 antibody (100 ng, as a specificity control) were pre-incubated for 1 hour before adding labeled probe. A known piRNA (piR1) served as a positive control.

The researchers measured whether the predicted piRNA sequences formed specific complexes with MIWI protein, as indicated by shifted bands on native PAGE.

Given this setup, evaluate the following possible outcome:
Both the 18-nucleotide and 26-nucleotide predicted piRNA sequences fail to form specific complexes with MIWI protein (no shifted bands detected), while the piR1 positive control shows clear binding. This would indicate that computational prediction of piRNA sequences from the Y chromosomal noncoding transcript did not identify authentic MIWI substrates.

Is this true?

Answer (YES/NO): NO